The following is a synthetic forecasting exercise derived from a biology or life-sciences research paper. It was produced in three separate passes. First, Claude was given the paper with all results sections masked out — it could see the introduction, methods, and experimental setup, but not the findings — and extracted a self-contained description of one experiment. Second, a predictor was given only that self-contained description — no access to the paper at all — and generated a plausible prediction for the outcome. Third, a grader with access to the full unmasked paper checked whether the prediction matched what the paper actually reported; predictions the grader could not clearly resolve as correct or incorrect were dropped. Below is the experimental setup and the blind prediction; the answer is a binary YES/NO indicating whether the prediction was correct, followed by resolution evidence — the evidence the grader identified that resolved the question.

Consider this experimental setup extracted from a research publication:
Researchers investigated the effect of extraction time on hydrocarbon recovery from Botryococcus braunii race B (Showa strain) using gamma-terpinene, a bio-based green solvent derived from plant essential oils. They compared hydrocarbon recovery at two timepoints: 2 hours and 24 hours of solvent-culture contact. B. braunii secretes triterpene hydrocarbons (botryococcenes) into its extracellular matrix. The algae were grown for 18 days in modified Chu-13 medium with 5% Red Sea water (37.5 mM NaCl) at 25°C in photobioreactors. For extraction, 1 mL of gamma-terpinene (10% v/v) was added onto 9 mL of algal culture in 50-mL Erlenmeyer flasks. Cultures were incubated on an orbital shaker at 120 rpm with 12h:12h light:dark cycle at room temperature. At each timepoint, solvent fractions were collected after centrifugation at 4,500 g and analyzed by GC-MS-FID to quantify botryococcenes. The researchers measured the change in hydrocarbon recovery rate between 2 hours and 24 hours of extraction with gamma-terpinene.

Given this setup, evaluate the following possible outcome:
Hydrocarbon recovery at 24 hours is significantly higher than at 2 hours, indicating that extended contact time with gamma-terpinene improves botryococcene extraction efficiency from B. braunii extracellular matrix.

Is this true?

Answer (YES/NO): YES